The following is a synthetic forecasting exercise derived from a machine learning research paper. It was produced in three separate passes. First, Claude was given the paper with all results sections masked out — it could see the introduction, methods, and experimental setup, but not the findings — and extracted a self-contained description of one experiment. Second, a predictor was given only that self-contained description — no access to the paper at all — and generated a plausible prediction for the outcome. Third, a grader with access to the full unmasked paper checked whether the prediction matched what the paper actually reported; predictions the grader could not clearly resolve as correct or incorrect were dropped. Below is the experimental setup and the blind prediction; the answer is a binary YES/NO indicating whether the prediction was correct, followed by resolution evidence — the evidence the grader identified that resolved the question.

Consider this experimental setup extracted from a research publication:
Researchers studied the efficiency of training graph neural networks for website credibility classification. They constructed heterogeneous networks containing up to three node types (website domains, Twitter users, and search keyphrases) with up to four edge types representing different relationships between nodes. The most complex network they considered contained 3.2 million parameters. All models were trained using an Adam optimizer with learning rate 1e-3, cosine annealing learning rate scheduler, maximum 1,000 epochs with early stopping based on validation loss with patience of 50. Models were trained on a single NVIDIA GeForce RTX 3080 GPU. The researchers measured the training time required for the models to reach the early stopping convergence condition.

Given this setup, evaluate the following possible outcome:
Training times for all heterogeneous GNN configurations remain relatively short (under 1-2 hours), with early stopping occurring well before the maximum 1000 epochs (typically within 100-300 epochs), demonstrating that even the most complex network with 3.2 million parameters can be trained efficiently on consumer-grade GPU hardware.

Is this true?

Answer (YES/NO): YES